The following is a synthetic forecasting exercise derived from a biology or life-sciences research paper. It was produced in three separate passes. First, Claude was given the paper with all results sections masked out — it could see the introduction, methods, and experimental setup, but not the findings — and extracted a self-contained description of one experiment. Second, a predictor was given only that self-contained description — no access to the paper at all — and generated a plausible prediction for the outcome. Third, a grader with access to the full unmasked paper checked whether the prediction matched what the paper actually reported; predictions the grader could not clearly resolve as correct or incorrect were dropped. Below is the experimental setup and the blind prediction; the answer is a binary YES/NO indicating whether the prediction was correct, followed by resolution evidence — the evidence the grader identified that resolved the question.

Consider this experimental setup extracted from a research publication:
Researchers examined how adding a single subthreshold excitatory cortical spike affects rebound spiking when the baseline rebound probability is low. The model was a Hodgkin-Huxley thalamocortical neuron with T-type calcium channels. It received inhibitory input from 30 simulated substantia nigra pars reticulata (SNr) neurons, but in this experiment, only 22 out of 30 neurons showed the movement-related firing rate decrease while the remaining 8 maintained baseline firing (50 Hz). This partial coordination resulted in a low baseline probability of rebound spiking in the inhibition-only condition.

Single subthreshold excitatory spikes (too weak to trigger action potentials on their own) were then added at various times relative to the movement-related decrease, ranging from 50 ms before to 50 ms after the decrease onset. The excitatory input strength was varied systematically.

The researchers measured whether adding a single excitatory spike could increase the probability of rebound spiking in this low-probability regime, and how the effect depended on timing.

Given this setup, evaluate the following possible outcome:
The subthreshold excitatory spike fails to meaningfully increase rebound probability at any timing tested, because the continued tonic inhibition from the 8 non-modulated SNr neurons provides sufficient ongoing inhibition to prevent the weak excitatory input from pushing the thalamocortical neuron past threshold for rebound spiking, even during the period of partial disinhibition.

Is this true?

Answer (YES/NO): NO